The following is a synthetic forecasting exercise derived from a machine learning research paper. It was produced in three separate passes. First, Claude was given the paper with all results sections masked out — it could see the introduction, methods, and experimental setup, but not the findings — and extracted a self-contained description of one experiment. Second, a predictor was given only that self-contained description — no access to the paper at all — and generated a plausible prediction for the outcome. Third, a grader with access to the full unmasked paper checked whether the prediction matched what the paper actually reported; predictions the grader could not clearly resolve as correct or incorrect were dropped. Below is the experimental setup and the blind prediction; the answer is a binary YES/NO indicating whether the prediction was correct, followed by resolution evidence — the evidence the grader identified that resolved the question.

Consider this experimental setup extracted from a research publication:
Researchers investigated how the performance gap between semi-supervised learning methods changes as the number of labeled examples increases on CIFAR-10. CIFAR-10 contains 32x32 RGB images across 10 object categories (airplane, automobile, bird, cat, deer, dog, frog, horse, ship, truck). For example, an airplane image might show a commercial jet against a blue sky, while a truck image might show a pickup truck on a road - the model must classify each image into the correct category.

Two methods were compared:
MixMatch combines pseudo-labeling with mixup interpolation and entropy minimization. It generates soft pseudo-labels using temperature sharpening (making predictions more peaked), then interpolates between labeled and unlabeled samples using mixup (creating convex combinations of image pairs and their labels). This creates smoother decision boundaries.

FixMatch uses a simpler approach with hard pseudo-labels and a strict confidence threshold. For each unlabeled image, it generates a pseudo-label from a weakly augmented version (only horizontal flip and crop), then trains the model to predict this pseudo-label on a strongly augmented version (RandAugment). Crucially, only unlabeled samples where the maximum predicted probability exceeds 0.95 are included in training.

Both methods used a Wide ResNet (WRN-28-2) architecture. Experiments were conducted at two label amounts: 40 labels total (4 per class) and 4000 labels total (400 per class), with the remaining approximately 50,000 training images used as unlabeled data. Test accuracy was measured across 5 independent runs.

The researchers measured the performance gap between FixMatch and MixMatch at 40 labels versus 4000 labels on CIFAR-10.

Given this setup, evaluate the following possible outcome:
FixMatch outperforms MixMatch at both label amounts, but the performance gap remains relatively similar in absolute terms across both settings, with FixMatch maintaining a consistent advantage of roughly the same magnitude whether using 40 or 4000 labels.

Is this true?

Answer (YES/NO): NO